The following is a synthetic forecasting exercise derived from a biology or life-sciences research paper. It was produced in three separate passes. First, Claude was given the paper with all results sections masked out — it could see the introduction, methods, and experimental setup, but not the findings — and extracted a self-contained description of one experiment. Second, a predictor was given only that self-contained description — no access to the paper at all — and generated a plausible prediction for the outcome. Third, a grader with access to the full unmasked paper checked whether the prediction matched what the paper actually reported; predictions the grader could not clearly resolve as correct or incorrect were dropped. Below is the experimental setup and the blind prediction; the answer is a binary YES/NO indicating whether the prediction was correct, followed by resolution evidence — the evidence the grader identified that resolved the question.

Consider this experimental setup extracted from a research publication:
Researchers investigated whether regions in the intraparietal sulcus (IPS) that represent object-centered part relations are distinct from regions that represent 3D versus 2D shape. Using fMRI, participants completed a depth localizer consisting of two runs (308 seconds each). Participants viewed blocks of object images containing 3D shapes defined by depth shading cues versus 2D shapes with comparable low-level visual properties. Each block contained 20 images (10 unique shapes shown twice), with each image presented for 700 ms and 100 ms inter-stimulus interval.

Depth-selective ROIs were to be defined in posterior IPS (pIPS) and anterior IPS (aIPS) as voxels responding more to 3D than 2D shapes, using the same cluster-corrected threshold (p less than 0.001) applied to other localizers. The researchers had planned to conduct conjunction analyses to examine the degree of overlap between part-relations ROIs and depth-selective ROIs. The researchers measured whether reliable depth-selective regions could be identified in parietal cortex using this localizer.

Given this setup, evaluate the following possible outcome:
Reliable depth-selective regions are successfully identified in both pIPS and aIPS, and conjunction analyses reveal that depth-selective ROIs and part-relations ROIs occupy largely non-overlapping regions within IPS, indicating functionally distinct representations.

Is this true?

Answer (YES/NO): NO